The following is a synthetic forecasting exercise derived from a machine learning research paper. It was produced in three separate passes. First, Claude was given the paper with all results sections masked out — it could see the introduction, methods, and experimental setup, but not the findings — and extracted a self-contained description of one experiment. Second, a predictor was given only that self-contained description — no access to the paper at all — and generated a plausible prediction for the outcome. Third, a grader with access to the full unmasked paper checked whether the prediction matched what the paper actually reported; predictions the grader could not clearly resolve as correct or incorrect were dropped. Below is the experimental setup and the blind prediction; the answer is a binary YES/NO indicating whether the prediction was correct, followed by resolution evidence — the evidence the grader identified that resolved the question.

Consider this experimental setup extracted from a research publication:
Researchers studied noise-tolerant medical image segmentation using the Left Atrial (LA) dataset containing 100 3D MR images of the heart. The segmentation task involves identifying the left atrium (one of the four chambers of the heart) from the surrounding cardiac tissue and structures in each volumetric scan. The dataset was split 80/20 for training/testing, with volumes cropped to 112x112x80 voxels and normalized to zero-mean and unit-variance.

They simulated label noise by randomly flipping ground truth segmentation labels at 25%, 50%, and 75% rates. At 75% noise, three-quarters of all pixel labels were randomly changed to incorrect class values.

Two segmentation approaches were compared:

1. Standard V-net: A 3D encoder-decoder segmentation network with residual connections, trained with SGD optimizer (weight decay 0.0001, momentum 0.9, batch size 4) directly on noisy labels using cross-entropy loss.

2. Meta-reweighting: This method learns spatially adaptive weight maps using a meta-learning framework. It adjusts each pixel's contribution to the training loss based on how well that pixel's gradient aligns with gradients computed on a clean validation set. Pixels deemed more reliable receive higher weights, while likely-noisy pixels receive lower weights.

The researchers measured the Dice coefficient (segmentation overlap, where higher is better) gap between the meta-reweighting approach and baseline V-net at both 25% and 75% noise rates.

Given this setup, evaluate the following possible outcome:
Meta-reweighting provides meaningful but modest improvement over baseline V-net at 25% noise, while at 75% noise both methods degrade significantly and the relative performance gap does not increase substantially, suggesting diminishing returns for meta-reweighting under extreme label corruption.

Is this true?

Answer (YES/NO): YES